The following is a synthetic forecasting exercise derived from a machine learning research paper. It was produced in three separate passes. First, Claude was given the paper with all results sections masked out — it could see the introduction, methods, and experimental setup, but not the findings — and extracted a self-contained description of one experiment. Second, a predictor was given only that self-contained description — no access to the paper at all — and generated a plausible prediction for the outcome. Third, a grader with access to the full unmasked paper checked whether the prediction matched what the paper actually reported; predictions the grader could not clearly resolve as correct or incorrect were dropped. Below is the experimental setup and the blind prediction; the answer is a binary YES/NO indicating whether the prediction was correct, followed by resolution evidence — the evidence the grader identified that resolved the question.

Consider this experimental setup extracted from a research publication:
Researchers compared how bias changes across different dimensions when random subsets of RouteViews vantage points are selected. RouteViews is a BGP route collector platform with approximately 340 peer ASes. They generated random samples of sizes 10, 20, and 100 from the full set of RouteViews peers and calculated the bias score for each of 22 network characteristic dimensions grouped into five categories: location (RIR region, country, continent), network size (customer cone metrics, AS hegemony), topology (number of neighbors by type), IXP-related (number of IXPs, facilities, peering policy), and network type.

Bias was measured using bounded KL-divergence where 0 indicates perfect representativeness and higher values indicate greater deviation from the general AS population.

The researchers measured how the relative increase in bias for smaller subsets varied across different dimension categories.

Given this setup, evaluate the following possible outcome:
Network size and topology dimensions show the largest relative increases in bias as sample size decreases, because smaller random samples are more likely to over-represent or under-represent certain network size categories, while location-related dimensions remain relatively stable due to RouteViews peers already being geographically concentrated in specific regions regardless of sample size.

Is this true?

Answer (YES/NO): NO